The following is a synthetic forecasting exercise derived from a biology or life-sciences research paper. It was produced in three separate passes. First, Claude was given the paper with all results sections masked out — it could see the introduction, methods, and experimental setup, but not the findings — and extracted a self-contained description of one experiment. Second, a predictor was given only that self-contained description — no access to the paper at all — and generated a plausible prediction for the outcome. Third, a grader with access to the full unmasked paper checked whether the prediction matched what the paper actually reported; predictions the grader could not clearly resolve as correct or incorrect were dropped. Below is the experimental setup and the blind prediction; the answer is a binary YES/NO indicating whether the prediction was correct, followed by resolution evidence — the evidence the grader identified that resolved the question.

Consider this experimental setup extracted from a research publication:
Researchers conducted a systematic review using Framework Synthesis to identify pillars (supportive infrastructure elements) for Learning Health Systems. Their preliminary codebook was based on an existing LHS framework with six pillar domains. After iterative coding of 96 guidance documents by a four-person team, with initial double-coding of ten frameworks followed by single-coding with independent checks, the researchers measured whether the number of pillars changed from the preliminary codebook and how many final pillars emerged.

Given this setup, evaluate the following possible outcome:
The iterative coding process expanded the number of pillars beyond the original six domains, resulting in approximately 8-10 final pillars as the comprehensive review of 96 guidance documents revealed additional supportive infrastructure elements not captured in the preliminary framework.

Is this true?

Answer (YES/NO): NO